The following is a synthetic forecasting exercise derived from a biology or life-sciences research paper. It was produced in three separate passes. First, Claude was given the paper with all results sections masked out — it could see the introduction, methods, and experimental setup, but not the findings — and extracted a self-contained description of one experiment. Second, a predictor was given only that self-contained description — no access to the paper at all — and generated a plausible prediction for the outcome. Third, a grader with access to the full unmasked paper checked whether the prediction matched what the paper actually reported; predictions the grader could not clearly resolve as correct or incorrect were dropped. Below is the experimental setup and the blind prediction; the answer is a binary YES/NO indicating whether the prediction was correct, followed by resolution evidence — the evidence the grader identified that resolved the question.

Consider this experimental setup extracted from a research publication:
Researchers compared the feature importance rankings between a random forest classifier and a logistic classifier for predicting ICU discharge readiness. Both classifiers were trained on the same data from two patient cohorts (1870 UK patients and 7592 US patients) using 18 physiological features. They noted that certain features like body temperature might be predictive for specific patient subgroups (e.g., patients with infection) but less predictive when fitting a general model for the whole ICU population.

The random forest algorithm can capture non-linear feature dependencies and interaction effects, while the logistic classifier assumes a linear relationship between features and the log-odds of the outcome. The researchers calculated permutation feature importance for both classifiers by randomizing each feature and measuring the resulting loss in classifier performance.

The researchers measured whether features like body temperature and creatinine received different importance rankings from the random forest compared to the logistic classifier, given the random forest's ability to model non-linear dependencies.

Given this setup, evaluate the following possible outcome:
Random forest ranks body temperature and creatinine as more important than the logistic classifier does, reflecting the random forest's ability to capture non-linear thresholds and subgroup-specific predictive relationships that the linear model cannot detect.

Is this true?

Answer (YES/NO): YES